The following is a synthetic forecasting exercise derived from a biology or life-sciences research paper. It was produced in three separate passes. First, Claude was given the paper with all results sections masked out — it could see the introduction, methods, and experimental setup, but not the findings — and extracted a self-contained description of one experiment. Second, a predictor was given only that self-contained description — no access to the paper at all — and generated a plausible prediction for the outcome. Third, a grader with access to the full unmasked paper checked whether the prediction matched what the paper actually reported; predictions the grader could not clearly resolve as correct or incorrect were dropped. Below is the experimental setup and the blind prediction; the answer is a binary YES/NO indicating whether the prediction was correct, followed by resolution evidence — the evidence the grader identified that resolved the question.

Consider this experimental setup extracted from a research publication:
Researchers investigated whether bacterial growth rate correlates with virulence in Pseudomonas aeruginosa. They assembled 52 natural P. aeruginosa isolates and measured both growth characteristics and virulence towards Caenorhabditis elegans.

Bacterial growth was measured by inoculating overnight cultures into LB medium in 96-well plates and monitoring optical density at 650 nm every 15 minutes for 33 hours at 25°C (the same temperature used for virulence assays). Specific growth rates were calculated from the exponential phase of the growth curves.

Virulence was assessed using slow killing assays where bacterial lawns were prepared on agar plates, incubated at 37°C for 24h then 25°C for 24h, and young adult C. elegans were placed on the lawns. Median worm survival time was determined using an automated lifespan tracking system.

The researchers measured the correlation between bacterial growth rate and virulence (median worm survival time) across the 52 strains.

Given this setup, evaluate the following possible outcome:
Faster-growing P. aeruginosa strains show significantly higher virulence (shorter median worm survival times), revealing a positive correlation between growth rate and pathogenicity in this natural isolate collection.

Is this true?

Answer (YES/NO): NO